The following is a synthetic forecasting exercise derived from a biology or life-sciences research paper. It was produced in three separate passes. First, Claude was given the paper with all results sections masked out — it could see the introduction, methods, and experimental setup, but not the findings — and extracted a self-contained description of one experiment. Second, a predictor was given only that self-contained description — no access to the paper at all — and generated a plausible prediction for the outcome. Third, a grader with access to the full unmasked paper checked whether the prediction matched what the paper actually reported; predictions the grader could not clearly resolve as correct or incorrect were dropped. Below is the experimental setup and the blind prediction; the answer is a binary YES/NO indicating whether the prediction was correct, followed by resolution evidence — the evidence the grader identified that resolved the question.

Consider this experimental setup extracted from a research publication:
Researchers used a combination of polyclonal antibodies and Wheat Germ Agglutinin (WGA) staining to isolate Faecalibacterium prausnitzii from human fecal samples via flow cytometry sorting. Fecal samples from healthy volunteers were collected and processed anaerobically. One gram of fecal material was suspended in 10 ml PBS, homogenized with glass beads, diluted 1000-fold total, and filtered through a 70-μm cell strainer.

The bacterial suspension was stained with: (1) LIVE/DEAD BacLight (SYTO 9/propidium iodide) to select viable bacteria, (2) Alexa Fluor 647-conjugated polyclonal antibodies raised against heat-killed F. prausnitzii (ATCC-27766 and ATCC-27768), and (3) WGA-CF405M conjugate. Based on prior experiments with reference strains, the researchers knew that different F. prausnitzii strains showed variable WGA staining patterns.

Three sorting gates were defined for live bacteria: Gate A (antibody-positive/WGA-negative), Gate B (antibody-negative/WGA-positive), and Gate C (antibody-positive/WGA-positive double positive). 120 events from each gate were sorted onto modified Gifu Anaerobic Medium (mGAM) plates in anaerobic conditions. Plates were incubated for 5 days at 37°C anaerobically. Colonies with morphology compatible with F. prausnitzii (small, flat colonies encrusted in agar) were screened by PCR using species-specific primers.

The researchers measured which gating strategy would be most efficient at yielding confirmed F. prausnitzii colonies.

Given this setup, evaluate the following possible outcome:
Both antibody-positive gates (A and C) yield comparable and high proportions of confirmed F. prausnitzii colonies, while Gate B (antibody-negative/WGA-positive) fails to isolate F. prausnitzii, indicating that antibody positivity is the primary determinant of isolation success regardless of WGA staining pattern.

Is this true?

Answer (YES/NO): NO